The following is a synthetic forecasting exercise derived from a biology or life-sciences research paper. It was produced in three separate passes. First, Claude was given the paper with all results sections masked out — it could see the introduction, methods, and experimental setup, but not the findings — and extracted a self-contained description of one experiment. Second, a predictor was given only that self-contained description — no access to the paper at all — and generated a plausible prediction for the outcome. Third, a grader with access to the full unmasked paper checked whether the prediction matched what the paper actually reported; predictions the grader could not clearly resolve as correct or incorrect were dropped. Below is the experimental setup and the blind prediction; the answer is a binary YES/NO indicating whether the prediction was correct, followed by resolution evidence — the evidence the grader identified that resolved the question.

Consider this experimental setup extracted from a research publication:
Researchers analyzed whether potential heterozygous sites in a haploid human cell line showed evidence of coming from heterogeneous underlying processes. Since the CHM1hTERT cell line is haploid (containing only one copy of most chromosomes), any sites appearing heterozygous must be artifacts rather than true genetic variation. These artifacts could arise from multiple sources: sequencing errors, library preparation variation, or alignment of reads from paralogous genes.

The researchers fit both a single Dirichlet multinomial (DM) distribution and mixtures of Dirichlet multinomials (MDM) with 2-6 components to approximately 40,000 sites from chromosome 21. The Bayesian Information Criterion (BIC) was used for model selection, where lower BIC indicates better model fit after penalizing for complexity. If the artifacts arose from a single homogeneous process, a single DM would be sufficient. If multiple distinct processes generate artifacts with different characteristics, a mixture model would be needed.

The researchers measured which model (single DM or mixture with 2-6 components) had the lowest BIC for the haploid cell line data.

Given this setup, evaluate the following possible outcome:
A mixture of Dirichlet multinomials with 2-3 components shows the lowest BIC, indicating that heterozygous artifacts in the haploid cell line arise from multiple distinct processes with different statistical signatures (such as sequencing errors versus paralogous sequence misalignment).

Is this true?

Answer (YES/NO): YES